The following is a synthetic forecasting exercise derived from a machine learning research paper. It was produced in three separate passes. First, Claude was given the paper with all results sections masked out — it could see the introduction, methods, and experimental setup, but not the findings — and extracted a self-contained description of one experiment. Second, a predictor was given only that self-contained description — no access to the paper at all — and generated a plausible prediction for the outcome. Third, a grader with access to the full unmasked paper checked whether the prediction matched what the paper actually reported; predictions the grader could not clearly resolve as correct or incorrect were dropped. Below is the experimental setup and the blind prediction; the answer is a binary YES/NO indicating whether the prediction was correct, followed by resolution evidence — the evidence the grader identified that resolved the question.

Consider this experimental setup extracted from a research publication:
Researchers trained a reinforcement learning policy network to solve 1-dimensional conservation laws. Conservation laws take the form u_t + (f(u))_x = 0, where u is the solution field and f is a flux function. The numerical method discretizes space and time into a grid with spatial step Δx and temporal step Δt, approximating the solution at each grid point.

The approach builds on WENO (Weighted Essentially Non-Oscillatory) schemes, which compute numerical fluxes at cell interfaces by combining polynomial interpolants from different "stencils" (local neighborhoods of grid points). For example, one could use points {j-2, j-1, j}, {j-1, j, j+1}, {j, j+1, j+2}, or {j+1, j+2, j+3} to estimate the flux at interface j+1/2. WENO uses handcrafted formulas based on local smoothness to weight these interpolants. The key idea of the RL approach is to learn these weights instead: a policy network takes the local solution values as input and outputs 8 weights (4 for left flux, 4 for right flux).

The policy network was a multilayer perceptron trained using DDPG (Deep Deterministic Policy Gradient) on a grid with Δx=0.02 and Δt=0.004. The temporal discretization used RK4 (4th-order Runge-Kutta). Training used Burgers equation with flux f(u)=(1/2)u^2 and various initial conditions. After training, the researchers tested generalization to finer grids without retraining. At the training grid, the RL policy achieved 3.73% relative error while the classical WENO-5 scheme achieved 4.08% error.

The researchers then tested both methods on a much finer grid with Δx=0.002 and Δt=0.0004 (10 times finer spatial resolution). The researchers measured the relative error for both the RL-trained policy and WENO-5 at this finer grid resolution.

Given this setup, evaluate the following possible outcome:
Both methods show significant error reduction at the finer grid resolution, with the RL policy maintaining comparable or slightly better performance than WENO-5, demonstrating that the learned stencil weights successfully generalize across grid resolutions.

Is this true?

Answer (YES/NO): NO